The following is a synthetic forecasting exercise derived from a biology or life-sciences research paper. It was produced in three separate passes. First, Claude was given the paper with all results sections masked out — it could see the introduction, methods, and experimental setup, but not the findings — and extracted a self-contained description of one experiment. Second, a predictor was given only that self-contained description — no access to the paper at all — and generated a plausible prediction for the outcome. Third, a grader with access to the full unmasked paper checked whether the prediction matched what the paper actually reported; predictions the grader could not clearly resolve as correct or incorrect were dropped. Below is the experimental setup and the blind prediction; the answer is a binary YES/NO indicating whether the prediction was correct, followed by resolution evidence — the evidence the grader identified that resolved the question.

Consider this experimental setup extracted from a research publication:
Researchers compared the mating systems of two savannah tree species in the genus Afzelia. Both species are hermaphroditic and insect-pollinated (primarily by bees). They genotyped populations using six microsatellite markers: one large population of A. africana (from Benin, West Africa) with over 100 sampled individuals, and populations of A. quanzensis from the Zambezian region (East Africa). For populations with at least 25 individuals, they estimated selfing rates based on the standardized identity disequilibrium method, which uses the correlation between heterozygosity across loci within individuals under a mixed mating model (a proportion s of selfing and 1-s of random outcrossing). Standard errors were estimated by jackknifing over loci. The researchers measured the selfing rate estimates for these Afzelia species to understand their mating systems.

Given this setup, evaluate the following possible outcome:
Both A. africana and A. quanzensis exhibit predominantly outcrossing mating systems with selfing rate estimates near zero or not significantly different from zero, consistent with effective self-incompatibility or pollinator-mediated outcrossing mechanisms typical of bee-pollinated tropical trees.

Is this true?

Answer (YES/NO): NO